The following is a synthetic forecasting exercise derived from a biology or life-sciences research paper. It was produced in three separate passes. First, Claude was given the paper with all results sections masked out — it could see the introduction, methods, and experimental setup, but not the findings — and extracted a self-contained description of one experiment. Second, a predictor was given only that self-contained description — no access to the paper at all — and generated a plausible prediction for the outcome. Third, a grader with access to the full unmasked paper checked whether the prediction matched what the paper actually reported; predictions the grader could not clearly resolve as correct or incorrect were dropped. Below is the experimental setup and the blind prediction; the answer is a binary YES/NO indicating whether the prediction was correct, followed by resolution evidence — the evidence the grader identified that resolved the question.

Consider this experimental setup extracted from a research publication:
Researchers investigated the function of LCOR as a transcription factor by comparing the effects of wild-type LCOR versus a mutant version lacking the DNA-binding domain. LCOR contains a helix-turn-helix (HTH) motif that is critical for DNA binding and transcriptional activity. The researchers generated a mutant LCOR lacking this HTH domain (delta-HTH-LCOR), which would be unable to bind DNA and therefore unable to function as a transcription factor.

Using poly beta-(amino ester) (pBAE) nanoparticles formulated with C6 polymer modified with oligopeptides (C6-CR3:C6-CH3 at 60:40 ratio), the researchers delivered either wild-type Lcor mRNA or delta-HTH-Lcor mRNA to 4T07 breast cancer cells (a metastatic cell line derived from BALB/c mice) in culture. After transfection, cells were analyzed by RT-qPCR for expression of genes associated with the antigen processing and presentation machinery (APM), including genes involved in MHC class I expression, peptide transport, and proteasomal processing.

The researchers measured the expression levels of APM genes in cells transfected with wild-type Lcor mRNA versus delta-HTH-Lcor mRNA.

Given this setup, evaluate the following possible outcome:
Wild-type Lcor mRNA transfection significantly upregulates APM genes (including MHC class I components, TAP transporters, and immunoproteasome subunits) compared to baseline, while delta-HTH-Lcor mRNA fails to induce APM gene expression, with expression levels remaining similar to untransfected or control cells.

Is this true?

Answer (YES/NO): YES